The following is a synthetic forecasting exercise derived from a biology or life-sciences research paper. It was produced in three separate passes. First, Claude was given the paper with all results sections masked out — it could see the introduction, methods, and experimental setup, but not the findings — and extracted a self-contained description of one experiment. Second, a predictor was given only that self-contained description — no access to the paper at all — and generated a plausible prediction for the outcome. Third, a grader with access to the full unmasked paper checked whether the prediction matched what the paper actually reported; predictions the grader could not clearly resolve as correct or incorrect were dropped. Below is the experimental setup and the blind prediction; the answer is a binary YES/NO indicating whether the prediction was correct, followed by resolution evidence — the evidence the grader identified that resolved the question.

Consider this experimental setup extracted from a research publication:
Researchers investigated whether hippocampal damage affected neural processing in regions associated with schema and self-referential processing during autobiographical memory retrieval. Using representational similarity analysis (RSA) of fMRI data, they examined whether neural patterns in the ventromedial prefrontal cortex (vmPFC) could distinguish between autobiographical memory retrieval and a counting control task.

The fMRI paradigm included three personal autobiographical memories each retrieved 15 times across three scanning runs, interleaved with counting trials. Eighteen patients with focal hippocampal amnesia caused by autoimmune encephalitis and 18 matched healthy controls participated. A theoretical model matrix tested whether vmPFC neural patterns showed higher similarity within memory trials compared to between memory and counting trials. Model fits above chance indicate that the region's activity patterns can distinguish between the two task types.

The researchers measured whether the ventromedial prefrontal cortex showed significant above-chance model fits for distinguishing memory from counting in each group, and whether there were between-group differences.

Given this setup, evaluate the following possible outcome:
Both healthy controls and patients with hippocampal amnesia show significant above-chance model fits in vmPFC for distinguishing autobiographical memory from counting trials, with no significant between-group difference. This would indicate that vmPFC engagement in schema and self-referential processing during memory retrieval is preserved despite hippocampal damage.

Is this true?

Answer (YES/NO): YES